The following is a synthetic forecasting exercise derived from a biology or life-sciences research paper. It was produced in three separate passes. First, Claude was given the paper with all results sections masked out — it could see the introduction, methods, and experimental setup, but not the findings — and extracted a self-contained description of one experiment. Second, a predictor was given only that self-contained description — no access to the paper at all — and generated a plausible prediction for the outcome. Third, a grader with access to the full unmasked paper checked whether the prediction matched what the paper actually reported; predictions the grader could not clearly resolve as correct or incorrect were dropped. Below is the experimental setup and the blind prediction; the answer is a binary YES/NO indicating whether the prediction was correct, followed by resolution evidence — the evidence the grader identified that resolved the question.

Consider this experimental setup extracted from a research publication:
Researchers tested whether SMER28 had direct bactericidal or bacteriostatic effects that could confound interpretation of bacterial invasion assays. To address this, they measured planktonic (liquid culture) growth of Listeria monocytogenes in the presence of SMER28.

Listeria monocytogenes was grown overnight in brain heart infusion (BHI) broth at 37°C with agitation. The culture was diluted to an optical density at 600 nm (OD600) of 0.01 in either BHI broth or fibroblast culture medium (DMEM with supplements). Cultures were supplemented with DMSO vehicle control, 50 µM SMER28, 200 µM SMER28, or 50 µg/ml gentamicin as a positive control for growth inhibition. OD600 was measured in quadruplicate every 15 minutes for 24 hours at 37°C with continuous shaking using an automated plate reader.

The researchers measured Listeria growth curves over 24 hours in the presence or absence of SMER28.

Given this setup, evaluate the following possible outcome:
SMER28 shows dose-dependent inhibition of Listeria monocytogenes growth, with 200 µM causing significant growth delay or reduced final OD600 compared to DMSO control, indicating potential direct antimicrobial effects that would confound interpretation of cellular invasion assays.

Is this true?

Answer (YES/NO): NO